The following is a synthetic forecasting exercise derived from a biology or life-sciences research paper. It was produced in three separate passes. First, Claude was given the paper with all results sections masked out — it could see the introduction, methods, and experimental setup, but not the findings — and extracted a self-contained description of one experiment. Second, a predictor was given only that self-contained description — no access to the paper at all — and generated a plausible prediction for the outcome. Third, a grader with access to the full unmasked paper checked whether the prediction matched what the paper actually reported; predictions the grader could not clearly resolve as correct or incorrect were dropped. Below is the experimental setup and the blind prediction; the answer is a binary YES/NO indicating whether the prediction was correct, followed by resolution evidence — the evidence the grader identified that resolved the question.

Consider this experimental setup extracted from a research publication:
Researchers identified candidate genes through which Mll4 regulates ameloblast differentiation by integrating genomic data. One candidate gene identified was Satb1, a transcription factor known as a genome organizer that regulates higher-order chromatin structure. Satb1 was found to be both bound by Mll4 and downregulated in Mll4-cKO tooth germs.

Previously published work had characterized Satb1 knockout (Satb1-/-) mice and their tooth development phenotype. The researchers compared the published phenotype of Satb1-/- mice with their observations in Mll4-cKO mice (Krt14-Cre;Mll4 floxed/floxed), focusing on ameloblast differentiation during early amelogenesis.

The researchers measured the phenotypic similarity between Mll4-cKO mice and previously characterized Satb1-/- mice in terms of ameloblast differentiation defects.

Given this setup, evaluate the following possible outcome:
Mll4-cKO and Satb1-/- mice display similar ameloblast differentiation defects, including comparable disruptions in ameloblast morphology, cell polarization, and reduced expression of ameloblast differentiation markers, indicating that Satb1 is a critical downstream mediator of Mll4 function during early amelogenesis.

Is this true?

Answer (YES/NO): YES